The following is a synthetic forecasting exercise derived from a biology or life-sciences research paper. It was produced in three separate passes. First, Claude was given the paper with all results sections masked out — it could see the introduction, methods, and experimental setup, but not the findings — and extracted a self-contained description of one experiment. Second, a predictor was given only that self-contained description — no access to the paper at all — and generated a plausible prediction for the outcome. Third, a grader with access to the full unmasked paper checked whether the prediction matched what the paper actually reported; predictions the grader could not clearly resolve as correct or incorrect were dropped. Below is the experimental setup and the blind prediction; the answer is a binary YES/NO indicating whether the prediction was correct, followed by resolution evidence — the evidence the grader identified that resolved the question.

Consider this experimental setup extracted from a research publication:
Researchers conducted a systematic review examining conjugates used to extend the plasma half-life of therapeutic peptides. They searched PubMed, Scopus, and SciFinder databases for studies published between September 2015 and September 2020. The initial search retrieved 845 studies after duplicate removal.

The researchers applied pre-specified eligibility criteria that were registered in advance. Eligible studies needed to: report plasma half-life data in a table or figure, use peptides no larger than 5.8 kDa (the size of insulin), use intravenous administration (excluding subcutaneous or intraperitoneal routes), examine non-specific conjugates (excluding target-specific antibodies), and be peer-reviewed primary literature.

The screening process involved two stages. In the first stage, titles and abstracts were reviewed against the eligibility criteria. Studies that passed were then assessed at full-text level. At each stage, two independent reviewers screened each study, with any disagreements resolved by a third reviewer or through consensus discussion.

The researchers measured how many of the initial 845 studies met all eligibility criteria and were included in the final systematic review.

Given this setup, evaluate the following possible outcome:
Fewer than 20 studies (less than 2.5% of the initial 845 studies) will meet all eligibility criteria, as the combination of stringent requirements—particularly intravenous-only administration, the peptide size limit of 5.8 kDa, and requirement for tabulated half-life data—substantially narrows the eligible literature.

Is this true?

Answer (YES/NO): YES